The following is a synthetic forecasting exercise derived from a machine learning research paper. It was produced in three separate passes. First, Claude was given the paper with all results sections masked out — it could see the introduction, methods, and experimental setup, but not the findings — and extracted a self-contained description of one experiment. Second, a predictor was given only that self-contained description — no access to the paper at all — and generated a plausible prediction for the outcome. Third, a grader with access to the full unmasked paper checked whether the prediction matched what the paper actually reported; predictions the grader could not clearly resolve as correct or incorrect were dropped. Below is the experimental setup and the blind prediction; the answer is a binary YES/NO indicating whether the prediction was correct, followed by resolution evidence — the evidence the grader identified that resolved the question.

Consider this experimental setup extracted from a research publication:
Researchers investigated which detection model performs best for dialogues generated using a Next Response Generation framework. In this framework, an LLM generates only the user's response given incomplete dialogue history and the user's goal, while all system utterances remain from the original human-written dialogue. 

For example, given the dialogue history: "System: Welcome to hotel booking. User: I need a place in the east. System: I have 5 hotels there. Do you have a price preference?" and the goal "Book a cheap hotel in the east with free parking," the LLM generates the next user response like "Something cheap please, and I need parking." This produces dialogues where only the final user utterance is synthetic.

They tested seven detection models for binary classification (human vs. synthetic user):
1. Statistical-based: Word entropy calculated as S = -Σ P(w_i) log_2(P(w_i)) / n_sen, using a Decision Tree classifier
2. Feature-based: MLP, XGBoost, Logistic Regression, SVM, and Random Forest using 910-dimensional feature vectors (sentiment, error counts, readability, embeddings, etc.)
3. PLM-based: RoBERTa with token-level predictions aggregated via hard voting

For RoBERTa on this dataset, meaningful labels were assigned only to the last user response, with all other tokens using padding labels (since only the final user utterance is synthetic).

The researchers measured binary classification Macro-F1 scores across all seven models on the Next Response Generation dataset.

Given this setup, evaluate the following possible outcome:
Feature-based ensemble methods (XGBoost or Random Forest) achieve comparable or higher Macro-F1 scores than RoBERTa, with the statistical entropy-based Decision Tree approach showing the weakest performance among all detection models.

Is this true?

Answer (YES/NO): YES